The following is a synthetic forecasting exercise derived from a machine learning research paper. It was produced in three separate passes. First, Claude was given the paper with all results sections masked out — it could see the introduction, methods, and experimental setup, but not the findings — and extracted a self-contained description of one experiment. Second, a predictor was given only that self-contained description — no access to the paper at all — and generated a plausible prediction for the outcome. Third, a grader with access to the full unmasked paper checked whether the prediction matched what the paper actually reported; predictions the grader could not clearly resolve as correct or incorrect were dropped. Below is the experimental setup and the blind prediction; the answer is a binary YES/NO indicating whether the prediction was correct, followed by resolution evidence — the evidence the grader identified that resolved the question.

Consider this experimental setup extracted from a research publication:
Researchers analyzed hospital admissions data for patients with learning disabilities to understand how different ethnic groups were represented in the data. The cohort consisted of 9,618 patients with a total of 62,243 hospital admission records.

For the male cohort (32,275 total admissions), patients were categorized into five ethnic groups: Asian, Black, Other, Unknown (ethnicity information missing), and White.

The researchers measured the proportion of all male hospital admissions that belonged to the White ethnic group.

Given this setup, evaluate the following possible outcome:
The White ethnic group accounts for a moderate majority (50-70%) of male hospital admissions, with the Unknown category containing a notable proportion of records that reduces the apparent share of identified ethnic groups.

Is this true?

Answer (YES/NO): NO